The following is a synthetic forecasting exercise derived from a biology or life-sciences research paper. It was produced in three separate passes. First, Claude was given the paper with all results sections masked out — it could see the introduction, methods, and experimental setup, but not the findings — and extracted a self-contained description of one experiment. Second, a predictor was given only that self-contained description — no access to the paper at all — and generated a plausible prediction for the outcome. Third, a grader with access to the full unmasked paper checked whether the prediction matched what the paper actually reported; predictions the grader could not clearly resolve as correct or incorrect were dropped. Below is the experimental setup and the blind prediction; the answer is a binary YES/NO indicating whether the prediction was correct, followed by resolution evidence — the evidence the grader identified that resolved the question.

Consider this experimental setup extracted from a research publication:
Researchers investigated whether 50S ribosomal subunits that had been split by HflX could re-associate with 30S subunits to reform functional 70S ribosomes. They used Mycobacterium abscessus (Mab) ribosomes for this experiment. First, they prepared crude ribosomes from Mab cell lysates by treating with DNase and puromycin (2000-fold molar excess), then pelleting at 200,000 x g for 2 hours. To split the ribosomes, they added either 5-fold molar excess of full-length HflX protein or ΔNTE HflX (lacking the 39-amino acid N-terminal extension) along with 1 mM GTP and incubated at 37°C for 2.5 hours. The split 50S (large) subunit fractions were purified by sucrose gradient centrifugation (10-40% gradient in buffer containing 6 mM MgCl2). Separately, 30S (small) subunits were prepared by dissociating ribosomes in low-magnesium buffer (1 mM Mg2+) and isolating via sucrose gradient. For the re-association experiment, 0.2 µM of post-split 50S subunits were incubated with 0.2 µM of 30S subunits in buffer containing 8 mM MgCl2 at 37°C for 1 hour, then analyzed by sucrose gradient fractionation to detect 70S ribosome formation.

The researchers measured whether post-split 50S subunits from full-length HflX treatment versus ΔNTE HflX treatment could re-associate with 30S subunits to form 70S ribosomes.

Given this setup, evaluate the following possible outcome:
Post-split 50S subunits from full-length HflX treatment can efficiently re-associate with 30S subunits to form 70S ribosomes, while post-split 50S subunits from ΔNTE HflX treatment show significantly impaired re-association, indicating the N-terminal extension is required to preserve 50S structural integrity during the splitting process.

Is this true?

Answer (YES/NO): NO